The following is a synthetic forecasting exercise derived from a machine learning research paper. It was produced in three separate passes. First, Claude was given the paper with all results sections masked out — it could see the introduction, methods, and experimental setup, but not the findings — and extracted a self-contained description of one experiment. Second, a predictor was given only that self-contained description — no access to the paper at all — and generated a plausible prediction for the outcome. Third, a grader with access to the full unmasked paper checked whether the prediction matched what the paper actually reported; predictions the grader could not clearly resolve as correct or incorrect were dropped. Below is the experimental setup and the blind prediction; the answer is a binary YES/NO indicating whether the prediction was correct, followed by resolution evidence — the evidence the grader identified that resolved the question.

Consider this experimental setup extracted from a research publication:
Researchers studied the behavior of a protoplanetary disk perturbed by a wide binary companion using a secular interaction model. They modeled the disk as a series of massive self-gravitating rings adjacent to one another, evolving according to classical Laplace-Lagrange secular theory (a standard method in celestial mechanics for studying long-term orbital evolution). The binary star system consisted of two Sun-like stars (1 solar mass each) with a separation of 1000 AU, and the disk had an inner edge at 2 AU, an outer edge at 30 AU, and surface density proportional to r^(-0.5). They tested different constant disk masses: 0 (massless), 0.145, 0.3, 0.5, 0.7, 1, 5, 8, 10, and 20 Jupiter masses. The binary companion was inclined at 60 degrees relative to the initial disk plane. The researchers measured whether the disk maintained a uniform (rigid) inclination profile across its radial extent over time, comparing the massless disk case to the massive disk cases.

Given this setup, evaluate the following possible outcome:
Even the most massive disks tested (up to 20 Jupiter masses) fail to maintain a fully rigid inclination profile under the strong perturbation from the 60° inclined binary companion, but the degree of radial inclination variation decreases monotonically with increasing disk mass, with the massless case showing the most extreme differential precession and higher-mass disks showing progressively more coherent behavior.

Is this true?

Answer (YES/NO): NO